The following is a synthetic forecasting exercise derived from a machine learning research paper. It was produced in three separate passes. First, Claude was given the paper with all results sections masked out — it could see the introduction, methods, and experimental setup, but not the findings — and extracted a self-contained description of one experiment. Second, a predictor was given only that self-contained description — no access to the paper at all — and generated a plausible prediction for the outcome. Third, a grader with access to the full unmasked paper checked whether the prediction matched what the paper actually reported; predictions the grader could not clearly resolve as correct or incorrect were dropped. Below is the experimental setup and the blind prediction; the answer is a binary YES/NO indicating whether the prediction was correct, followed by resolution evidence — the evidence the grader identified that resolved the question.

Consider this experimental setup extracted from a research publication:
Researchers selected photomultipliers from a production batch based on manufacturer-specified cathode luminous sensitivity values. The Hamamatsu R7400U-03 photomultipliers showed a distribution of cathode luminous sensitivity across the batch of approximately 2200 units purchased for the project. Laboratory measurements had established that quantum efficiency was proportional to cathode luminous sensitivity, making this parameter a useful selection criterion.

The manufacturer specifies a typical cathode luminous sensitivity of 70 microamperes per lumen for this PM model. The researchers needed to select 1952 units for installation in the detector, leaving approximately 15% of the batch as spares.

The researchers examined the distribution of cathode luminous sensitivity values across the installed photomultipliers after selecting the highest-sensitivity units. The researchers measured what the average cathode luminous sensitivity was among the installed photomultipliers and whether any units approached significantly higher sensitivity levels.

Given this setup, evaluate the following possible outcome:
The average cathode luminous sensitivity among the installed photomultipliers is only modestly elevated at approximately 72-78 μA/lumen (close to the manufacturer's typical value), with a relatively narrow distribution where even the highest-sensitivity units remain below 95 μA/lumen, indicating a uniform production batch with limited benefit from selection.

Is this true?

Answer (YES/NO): NO